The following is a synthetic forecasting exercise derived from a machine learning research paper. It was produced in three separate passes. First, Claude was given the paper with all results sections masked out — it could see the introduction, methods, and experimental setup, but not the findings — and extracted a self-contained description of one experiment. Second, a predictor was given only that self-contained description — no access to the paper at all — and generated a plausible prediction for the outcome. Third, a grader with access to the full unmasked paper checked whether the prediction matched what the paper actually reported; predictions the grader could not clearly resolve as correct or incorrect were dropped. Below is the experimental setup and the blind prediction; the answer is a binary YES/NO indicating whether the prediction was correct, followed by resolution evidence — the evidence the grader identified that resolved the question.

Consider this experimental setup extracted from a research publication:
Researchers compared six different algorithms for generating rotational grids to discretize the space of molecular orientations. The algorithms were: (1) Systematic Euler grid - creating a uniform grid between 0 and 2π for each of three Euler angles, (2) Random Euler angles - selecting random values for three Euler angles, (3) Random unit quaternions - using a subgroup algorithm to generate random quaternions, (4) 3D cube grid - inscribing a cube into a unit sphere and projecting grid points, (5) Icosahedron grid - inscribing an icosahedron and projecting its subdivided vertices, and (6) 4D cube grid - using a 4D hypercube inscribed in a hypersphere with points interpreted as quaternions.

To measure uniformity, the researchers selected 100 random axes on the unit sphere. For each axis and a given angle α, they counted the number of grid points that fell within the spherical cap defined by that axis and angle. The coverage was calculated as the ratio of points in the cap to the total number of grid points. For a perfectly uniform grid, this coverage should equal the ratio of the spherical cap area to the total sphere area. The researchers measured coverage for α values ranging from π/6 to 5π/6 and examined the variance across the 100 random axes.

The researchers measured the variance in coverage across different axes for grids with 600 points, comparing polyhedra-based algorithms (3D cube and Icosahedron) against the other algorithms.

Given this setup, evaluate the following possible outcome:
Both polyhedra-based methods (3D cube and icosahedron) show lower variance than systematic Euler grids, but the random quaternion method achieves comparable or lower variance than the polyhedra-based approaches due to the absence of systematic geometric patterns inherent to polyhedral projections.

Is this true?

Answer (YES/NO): NO